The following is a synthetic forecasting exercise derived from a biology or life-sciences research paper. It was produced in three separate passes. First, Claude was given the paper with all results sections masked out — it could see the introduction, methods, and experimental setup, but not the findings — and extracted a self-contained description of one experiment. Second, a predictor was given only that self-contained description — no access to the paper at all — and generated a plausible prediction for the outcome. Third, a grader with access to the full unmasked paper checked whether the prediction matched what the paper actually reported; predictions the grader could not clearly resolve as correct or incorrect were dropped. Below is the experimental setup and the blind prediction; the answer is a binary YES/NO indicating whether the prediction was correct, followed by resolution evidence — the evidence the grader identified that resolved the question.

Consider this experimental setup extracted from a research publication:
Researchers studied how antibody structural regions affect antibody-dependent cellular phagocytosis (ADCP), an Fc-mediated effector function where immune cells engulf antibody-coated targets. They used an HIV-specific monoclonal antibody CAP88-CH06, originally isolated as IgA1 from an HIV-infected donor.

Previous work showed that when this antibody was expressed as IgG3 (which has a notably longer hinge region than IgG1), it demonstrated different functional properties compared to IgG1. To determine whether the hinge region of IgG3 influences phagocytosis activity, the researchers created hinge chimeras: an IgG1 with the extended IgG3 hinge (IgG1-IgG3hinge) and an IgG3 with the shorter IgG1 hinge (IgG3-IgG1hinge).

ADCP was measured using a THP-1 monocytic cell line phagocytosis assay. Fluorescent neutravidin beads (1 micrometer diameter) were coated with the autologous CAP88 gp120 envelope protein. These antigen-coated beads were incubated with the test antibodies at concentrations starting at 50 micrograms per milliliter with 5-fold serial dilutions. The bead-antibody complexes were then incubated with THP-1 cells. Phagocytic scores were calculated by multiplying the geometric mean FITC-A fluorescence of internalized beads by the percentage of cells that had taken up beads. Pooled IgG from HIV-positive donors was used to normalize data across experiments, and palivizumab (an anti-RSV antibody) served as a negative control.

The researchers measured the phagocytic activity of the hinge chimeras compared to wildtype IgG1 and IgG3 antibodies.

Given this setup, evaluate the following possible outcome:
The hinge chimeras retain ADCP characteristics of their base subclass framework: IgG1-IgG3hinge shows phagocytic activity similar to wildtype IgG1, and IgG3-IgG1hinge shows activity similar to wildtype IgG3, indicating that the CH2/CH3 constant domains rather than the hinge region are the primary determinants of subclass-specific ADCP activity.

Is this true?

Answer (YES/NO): NO